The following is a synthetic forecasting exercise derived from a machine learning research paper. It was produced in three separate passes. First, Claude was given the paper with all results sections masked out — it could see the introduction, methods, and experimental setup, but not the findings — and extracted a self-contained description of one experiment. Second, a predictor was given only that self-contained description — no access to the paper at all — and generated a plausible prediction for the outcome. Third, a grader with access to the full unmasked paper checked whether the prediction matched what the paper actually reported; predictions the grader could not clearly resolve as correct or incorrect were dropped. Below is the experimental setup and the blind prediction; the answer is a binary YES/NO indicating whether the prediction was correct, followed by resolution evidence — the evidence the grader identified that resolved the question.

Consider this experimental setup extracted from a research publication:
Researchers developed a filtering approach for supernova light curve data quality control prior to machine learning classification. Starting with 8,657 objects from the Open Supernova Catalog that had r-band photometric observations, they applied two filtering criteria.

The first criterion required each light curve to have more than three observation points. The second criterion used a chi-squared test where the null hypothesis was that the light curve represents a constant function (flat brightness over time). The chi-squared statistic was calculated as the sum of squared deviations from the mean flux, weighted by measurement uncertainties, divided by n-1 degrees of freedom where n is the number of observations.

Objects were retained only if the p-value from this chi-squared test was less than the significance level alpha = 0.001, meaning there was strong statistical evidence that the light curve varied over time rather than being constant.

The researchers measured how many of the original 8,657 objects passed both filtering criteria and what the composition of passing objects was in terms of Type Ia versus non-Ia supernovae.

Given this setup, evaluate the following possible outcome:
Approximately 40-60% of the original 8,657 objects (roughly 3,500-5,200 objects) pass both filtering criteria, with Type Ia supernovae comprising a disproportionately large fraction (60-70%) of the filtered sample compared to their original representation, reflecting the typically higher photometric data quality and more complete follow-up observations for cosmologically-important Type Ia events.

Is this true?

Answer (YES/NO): NO